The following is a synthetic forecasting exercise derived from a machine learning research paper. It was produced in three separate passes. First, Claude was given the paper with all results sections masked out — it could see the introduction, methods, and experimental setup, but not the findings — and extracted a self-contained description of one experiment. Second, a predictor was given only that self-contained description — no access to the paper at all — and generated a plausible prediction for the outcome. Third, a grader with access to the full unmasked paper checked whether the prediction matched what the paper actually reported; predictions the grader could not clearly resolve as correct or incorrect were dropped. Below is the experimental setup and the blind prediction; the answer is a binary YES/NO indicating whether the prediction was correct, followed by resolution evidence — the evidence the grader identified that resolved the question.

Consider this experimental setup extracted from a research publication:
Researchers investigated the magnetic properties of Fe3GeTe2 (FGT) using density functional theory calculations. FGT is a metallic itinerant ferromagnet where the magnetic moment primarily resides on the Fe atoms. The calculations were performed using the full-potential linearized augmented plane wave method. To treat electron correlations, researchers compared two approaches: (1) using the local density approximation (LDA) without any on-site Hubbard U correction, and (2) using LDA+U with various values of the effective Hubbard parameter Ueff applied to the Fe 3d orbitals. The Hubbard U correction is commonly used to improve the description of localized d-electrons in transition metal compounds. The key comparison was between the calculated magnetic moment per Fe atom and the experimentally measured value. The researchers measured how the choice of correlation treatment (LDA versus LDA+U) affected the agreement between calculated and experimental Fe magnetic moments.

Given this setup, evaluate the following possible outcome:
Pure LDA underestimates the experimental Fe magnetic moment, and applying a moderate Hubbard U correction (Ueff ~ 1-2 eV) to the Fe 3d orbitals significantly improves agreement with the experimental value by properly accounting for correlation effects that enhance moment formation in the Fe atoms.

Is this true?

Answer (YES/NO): NO